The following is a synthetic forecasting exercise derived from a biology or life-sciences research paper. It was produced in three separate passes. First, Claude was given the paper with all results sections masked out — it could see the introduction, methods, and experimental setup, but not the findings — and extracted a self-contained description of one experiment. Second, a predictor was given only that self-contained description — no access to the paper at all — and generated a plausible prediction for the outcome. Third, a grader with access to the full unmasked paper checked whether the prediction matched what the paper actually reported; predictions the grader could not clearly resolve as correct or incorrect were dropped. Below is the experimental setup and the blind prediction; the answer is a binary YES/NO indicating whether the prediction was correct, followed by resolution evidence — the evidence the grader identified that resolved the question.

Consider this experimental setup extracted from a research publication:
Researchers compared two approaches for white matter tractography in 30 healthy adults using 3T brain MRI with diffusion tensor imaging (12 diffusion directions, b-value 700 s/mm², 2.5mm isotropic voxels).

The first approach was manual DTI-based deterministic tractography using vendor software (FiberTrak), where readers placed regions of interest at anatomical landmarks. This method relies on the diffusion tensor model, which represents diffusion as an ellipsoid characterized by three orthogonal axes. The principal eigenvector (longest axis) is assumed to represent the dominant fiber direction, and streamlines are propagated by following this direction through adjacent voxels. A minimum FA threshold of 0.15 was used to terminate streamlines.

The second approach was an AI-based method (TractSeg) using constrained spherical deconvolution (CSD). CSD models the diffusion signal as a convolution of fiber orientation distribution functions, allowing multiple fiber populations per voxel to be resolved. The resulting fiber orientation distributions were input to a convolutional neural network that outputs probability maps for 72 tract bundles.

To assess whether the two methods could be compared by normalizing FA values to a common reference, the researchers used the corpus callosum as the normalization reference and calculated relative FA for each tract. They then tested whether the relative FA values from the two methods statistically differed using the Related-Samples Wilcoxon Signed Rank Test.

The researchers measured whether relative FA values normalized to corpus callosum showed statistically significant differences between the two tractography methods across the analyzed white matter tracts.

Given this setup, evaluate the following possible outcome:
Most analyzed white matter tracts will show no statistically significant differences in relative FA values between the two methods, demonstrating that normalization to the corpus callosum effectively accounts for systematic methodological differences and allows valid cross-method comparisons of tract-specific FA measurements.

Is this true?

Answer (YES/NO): NO